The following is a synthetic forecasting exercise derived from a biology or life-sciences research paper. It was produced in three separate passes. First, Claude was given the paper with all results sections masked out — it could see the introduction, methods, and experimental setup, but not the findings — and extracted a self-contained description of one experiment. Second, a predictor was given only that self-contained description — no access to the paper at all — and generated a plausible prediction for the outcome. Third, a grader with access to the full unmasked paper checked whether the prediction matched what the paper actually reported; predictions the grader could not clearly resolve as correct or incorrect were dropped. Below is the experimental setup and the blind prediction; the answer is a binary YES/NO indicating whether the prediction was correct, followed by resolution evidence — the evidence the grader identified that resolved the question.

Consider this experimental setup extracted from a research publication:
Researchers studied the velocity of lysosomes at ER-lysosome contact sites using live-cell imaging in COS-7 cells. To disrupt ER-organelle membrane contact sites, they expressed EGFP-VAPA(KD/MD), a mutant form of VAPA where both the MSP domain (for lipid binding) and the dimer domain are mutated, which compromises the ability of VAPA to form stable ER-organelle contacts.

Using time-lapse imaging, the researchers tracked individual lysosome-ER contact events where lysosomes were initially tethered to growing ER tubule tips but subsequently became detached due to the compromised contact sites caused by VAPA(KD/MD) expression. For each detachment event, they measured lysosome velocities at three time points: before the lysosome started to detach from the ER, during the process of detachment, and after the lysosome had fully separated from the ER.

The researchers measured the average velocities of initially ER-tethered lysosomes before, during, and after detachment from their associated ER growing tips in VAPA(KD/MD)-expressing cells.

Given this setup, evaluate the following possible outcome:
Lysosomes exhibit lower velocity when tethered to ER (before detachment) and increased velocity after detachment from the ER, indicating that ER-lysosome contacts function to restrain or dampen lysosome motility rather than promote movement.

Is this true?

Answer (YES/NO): YES